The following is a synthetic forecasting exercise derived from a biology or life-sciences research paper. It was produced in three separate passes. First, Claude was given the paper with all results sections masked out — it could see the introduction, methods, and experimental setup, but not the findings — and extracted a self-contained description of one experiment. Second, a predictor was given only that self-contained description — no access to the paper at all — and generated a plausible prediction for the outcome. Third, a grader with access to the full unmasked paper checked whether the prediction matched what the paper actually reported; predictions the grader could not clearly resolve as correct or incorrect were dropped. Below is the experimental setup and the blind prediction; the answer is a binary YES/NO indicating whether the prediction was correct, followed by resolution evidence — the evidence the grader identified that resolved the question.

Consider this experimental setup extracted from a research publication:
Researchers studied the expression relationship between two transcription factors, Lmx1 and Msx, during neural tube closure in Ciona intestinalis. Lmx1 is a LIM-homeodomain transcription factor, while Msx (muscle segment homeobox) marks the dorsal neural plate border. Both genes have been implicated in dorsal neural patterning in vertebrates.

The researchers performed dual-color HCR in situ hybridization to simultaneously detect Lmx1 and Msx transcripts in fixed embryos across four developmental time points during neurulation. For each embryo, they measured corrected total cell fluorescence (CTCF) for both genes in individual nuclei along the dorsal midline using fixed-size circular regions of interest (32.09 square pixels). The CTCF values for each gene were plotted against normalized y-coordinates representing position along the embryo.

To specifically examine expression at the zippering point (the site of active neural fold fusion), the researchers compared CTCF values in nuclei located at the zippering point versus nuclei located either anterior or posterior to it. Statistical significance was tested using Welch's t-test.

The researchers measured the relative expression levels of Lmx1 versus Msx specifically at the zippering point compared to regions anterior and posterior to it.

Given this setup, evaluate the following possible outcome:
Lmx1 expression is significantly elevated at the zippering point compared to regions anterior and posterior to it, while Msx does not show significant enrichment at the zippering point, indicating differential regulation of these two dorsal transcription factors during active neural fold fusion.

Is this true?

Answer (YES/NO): YES